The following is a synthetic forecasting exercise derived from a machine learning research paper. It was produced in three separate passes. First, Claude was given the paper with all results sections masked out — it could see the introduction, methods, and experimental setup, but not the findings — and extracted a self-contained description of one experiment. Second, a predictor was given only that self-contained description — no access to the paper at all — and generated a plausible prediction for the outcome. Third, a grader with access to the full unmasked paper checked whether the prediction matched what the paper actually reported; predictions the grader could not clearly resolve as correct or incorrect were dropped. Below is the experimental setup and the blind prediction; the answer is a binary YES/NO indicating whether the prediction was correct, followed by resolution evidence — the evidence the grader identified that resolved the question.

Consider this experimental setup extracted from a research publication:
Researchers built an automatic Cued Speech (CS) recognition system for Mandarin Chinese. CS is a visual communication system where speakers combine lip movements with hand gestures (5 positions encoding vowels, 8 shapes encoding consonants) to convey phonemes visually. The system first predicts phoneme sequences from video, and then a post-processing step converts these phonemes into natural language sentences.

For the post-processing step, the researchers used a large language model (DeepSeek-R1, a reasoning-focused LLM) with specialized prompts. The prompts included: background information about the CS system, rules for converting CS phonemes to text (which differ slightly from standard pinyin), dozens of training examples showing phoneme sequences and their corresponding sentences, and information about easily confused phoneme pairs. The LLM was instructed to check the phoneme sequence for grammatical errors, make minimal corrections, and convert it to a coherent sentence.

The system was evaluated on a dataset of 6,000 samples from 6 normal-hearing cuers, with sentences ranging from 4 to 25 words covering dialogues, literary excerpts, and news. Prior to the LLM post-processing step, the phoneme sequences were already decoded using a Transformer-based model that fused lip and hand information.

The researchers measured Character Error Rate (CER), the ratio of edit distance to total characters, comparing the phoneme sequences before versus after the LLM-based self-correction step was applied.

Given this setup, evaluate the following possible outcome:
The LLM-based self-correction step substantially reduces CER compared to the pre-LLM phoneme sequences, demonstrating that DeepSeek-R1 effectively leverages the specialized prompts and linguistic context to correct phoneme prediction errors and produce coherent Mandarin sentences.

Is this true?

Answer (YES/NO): NO